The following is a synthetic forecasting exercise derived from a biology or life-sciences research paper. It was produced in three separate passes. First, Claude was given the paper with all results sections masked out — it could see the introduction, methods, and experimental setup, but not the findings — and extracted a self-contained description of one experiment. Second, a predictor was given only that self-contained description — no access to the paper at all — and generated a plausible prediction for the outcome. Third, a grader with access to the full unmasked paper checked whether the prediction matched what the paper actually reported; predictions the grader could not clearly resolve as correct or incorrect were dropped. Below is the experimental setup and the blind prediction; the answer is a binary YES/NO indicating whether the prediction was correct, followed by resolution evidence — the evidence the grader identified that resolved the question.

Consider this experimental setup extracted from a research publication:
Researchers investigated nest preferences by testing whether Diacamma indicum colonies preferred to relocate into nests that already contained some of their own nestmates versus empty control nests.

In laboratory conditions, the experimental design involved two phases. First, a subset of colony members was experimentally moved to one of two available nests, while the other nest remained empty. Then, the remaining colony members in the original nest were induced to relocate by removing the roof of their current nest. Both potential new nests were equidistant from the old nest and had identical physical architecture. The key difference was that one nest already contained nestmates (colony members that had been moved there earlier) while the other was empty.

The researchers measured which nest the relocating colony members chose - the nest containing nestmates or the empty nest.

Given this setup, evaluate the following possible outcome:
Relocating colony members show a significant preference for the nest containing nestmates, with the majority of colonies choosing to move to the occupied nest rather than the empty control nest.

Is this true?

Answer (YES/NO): YES